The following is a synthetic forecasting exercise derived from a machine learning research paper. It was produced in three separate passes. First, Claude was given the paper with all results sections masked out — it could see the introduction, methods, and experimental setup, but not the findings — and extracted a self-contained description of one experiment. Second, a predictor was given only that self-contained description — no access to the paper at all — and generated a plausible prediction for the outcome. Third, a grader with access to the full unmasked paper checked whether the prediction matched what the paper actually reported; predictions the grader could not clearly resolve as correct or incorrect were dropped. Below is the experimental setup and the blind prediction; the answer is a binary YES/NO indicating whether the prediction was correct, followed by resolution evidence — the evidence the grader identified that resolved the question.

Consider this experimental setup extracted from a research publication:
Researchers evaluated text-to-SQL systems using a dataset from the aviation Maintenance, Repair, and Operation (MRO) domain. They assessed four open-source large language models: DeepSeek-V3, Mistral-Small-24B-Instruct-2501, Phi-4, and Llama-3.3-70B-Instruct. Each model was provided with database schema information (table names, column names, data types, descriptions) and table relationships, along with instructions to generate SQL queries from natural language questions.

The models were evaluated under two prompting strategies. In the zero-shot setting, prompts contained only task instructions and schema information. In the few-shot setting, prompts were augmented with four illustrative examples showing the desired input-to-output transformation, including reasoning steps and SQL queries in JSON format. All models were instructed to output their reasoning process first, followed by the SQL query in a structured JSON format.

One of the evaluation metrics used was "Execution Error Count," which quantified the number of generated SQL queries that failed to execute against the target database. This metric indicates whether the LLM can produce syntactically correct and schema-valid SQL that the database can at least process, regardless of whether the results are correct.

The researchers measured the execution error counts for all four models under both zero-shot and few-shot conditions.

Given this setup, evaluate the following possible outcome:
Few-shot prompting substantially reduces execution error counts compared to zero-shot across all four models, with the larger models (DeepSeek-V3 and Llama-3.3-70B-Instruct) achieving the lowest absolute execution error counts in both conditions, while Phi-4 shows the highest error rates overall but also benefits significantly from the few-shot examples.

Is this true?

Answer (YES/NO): NO